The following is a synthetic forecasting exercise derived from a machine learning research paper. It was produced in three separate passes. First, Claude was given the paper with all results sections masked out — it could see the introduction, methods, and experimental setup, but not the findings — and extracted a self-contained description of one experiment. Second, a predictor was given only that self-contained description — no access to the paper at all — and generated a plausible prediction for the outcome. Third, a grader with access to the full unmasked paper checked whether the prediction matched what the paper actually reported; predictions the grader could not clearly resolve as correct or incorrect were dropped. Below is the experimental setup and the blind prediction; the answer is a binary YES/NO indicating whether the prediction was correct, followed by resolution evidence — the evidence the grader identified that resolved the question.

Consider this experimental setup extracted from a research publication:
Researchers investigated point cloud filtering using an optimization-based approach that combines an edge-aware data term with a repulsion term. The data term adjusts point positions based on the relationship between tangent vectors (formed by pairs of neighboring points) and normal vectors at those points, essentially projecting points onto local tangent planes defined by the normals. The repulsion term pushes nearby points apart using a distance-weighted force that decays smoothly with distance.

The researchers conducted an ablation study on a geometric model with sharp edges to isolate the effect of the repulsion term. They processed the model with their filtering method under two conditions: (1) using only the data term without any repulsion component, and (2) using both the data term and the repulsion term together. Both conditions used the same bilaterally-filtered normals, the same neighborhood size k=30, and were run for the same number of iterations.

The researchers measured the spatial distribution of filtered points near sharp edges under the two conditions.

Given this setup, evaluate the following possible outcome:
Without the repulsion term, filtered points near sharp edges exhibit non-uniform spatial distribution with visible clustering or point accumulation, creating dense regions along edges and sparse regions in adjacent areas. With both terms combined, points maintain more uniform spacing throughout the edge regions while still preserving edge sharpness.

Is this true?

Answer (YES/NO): YES